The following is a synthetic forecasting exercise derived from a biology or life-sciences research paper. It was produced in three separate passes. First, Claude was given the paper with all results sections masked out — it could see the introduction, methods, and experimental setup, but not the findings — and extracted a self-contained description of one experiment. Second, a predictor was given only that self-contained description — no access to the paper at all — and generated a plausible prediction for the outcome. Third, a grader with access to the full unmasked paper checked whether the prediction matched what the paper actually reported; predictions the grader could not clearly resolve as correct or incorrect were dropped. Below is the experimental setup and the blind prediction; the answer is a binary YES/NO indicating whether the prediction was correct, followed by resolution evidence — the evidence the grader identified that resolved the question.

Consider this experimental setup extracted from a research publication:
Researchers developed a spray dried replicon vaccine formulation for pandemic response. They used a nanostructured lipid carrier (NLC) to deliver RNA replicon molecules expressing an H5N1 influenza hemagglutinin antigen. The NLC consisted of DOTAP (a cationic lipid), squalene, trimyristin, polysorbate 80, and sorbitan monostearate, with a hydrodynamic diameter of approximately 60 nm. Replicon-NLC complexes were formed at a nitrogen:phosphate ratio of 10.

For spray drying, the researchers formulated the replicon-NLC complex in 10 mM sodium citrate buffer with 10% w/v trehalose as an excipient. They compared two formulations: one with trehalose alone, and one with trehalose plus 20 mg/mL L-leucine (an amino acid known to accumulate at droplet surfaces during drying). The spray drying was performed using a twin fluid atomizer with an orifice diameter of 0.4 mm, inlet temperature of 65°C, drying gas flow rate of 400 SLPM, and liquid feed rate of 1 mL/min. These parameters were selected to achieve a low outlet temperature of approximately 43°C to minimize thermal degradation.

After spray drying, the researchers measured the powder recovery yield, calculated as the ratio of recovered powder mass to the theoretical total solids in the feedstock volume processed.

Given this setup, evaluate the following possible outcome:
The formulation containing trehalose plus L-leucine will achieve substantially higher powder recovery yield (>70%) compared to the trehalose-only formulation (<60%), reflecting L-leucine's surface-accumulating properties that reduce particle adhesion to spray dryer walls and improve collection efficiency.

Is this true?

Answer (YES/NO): NO